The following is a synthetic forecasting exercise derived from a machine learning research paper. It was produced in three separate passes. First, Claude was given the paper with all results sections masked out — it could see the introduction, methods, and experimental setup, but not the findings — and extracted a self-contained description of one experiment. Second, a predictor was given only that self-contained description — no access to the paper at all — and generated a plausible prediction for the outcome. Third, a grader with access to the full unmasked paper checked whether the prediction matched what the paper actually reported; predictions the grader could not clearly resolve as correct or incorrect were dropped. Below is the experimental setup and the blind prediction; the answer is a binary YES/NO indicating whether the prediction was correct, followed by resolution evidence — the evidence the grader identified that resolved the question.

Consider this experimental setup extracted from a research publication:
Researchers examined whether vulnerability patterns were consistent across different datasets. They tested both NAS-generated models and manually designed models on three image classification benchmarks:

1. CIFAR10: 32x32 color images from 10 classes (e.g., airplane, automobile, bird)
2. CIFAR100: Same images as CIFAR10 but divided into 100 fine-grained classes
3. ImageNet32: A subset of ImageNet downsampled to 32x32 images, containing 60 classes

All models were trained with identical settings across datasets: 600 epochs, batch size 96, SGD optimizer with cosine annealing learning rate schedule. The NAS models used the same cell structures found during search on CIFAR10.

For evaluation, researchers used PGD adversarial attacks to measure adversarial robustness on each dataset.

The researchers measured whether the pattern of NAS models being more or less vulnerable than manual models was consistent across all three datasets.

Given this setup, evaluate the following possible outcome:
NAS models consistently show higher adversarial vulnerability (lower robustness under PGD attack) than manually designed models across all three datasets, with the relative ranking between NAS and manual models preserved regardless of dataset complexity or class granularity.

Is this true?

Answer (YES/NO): YES